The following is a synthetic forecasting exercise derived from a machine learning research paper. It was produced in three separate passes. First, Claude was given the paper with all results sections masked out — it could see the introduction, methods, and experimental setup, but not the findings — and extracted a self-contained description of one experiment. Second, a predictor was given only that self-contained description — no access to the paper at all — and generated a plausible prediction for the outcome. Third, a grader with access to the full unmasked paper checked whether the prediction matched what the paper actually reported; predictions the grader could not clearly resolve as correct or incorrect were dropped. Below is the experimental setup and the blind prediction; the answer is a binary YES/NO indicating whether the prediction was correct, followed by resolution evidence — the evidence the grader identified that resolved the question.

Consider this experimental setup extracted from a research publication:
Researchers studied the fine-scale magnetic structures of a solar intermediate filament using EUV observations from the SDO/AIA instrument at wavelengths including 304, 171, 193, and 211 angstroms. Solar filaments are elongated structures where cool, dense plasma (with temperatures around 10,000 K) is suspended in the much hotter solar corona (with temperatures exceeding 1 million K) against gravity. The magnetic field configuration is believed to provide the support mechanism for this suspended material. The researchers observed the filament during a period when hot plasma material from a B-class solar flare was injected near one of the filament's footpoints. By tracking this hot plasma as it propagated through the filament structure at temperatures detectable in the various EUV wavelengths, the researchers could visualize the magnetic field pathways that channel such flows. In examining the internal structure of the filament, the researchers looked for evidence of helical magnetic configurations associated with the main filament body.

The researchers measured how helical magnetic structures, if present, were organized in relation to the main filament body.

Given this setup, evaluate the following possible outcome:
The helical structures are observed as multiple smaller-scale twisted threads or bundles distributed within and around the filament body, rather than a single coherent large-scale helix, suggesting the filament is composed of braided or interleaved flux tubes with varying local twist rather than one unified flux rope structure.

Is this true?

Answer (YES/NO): YES